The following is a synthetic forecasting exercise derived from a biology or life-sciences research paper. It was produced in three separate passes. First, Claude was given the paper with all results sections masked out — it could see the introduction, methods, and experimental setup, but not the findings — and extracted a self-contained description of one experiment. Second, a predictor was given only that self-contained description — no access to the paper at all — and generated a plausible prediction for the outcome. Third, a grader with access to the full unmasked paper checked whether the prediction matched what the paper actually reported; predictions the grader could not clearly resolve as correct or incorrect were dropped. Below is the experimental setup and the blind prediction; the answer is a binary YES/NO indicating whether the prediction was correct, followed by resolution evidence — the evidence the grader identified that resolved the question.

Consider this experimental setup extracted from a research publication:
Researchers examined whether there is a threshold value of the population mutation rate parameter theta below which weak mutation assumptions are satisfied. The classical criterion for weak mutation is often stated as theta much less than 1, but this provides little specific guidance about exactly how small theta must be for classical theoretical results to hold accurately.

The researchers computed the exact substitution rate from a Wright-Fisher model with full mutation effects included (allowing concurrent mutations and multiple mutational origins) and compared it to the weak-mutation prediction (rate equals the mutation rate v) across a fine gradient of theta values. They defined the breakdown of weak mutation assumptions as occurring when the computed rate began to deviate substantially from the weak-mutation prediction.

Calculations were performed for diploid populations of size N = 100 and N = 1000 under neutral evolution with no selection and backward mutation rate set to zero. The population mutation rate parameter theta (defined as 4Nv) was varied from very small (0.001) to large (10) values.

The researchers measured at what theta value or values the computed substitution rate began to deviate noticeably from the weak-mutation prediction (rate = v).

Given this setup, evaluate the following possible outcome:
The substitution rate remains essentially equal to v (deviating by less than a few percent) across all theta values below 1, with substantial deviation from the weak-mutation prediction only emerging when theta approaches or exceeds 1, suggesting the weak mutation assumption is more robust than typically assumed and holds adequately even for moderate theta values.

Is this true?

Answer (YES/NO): NO